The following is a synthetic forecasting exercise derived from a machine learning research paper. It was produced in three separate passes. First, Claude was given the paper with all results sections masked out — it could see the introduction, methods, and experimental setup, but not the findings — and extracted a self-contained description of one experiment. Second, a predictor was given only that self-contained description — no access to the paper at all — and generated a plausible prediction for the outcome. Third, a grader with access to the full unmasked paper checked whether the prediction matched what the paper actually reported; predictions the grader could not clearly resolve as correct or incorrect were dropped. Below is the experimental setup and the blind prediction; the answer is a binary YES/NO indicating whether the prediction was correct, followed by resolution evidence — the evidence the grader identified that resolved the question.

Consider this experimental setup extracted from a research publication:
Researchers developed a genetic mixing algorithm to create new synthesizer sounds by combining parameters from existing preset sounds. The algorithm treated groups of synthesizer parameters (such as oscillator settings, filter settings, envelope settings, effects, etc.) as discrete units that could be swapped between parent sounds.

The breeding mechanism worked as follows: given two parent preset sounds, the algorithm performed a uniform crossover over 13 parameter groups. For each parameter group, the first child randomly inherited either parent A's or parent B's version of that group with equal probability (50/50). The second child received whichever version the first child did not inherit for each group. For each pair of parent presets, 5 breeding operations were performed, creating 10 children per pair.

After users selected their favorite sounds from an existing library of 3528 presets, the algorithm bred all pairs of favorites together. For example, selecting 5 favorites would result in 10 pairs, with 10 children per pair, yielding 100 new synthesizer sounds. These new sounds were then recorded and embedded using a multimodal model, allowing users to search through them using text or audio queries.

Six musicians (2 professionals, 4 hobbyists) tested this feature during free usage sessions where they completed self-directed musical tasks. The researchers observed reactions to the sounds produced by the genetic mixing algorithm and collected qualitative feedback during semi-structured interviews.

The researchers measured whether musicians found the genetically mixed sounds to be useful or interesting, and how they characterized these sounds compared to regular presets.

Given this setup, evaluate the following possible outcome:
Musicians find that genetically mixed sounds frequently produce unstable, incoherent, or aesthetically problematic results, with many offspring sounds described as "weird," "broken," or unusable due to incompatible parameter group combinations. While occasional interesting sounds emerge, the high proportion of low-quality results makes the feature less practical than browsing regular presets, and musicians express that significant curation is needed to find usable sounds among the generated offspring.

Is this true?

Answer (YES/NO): NO